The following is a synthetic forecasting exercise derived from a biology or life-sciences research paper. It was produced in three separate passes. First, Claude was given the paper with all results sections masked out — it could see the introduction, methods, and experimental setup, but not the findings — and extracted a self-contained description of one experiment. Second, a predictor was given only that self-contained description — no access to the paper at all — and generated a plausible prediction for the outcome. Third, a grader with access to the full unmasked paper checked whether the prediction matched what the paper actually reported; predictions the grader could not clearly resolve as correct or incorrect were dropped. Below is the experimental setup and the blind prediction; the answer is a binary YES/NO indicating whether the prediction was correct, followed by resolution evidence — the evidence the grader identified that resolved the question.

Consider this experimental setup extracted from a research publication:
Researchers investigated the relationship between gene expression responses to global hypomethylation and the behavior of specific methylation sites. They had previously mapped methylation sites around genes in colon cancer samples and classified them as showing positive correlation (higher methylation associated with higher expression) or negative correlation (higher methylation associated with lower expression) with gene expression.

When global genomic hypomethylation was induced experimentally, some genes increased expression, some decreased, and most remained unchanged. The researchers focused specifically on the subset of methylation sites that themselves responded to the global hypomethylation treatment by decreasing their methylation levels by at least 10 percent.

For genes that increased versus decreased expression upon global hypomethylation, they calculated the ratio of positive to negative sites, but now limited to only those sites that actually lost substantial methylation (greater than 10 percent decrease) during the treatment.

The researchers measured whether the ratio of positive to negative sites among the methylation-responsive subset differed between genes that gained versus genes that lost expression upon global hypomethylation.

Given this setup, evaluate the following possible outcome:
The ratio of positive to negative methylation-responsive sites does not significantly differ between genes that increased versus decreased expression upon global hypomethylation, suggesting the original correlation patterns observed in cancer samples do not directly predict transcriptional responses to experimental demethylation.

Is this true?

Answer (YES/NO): NO